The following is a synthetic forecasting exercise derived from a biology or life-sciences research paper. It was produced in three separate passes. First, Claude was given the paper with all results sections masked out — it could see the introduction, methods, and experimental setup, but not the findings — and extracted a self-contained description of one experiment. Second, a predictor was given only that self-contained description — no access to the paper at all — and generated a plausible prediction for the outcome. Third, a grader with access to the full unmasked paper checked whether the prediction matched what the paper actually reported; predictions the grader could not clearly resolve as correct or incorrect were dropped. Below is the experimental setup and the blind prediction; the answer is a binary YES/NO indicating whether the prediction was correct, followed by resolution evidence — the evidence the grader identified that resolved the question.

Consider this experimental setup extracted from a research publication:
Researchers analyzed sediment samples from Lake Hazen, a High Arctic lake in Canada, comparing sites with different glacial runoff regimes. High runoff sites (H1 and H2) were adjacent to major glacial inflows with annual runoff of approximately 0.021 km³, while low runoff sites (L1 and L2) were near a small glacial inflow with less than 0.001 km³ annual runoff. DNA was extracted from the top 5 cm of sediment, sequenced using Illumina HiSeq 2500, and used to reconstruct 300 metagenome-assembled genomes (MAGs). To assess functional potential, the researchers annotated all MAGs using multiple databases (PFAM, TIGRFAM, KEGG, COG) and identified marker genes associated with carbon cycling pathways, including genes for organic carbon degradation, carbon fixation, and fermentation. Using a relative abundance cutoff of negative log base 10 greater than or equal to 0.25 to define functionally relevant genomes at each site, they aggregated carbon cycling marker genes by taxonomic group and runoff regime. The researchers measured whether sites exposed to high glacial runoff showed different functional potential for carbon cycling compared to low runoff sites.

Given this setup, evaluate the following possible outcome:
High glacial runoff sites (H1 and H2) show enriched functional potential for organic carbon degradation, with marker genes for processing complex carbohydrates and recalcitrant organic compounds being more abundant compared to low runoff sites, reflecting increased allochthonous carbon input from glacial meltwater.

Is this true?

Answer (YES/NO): NO